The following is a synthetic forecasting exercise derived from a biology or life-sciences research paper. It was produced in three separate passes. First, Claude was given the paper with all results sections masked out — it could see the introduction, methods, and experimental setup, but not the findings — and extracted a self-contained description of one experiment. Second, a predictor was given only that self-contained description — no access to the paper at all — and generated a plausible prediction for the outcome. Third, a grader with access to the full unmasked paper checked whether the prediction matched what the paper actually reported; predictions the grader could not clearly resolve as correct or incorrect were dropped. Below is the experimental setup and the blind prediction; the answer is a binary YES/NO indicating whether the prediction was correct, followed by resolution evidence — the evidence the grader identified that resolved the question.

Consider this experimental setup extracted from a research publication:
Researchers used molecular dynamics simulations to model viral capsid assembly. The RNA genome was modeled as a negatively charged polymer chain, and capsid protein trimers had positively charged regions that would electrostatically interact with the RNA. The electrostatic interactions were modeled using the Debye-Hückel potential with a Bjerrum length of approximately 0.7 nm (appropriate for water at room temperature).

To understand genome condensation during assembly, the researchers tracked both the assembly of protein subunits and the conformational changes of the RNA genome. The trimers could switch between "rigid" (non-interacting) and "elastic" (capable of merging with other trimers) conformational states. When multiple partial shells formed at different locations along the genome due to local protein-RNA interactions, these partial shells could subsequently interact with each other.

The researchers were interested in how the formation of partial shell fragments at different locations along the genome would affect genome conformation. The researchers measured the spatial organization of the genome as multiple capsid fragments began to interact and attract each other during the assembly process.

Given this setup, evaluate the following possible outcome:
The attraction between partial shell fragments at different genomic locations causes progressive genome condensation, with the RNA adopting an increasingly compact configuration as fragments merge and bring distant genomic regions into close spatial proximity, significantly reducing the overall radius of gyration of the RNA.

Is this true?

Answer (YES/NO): YES